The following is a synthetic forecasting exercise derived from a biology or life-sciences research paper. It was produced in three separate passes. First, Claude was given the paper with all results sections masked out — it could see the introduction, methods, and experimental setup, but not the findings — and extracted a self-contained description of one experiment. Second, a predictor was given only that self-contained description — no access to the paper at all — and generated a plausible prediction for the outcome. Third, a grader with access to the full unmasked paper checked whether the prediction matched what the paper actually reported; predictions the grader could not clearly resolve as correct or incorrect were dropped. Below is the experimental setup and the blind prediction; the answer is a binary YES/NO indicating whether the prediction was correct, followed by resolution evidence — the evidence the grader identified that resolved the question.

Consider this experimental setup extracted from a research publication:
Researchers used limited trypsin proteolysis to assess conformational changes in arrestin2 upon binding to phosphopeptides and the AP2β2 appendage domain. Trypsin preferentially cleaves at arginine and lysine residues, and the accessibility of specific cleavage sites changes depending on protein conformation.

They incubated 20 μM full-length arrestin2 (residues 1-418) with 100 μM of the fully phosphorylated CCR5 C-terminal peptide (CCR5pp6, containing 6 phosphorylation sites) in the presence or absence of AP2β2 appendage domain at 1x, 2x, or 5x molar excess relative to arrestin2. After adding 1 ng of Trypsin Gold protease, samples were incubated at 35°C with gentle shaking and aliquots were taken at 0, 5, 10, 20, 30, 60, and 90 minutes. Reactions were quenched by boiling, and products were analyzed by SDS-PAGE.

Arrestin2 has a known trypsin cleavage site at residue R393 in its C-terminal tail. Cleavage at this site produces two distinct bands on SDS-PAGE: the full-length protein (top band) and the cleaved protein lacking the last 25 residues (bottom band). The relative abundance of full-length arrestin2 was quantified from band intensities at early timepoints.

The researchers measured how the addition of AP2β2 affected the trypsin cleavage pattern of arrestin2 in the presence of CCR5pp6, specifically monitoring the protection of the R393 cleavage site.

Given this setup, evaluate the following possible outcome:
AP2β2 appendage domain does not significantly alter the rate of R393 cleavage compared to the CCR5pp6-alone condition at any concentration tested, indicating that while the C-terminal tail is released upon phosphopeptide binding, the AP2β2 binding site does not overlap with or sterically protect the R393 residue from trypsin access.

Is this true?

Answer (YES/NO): NO